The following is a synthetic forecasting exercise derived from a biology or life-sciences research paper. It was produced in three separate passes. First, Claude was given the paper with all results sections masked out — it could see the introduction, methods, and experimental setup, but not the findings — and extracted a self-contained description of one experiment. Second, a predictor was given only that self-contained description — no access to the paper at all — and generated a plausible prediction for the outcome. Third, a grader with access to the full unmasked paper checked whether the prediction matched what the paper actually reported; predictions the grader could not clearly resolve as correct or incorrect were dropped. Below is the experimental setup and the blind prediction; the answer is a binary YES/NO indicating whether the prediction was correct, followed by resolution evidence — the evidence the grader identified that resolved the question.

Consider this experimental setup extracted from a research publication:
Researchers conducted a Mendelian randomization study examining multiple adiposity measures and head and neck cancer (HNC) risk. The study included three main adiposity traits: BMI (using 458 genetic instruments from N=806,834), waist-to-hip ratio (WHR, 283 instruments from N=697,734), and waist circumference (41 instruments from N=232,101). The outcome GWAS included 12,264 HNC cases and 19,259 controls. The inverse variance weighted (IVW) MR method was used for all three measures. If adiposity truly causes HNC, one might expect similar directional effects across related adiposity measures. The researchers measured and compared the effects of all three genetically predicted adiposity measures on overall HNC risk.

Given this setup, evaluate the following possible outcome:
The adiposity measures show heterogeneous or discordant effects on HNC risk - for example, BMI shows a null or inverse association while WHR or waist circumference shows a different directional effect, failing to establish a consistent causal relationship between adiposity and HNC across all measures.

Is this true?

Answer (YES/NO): NO